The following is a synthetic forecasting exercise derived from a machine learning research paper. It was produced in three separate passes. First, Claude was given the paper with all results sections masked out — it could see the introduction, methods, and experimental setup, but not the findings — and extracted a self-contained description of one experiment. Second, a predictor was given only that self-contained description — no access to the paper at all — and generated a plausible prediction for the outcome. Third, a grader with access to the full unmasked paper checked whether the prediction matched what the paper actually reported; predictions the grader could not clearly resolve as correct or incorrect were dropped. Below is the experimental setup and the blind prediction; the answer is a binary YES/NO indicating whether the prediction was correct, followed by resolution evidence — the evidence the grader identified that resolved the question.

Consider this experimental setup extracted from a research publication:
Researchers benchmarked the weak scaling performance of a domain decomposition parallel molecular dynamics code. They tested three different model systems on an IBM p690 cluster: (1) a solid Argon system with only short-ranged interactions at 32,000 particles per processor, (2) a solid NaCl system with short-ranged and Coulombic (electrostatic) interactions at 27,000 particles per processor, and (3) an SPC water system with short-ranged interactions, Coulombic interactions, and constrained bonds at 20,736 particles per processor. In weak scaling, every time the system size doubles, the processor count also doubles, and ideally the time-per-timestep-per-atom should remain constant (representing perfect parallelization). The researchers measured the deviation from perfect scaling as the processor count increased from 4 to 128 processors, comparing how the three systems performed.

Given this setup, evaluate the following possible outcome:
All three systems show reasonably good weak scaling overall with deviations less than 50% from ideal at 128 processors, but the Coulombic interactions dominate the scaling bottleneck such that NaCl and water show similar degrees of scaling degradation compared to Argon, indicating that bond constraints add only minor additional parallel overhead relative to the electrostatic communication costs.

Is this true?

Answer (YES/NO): NO